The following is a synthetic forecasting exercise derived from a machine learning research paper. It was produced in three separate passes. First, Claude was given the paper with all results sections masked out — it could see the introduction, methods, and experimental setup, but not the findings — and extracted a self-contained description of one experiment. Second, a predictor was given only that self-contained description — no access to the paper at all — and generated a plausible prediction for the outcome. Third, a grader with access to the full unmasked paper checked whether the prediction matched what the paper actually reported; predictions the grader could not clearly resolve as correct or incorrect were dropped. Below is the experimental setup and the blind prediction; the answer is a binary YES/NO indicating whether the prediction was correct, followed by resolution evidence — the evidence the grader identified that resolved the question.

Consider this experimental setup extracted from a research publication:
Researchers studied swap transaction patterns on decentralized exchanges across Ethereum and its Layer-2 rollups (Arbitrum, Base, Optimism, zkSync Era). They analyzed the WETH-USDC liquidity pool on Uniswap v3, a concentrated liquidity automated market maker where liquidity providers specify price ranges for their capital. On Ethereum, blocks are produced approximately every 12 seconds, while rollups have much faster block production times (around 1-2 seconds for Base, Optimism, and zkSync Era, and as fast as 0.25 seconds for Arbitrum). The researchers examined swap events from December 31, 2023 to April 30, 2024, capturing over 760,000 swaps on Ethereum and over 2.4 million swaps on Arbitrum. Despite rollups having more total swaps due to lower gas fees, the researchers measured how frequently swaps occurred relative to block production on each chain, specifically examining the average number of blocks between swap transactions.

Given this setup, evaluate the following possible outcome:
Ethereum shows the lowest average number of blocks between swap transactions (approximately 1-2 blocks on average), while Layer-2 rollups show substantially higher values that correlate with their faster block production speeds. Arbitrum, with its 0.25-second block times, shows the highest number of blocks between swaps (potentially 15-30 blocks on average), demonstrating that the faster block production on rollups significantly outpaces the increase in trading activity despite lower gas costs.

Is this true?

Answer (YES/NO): NO